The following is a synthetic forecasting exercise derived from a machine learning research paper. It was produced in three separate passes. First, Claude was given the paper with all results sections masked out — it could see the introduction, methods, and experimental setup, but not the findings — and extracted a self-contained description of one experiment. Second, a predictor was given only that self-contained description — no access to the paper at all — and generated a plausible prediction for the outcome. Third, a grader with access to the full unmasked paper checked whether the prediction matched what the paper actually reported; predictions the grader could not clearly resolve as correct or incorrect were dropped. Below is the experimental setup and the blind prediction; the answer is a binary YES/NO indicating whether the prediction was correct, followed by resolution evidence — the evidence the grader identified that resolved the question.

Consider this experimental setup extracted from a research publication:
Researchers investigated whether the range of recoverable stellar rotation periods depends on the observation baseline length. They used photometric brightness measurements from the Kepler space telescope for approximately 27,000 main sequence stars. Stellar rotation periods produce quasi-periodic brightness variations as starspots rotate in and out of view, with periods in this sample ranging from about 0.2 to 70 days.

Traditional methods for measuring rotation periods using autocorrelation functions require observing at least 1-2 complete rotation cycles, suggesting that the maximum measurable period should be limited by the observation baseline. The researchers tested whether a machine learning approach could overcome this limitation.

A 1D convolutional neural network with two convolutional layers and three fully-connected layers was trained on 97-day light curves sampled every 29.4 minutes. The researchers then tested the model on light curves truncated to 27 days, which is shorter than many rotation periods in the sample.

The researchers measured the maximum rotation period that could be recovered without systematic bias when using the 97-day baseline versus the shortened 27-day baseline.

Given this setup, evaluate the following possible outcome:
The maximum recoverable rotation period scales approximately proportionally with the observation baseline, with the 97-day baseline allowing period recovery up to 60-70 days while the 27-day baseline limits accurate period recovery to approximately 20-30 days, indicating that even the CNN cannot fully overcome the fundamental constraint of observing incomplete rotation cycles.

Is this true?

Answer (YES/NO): NO